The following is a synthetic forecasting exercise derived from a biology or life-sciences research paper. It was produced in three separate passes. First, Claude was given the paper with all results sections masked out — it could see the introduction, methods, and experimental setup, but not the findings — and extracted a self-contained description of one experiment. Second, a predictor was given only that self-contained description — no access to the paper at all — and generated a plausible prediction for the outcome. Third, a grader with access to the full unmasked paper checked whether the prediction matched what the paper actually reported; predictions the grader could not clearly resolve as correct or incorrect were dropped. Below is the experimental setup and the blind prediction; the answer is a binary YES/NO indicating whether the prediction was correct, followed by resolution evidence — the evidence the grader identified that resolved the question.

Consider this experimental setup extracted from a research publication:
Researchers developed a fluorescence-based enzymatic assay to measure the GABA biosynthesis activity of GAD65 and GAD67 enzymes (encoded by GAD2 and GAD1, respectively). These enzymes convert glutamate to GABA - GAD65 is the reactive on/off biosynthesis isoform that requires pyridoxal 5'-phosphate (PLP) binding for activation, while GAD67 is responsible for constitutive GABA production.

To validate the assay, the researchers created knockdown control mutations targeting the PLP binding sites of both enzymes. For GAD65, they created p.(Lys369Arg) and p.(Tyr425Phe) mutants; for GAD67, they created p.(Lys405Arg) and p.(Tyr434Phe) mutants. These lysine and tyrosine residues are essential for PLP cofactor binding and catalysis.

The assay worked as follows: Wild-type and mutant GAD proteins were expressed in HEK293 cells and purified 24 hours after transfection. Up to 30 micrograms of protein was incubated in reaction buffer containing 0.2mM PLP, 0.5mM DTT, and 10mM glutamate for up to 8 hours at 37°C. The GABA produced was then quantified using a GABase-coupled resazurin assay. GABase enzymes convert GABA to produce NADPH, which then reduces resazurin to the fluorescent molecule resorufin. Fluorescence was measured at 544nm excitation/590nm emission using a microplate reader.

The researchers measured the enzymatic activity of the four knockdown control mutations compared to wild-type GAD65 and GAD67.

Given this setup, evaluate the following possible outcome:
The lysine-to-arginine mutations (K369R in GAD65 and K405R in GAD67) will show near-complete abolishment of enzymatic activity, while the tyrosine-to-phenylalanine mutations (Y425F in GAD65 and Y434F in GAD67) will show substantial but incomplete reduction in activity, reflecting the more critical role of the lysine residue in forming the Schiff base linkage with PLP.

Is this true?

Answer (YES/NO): NO